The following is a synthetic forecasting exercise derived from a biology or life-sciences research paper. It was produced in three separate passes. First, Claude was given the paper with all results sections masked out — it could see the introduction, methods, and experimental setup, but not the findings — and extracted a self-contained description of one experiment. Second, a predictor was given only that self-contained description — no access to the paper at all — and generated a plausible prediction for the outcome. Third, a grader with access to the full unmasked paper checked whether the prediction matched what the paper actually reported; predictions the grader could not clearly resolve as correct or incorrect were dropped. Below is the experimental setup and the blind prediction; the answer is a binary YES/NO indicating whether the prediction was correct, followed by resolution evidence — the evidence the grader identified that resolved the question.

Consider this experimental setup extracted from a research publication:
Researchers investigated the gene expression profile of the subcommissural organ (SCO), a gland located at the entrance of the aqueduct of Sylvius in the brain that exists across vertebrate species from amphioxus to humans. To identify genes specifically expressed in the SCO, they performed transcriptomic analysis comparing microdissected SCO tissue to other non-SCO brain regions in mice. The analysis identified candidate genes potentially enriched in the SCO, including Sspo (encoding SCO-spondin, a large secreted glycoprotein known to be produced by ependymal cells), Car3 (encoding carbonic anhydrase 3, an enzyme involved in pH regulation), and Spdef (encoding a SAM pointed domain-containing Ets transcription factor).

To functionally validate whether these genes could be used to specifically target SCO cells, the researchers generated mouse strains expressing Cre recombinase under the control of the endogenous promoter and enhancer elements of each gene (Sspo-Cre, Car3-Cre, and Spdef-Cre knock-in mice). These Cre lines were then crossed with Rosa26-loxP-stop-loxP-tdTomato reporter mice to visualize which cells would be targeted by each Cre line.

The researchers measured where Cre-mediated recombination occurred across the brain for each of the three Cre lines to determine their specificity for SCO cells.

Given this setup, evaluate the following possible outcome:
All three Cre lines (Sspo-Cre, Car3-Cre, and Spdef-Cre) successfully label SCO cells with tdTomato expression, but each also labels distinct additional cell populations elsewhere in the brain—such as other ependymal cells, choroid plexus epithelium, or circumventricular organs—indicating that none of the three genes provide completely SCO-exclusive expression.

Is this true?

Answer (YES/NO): NO